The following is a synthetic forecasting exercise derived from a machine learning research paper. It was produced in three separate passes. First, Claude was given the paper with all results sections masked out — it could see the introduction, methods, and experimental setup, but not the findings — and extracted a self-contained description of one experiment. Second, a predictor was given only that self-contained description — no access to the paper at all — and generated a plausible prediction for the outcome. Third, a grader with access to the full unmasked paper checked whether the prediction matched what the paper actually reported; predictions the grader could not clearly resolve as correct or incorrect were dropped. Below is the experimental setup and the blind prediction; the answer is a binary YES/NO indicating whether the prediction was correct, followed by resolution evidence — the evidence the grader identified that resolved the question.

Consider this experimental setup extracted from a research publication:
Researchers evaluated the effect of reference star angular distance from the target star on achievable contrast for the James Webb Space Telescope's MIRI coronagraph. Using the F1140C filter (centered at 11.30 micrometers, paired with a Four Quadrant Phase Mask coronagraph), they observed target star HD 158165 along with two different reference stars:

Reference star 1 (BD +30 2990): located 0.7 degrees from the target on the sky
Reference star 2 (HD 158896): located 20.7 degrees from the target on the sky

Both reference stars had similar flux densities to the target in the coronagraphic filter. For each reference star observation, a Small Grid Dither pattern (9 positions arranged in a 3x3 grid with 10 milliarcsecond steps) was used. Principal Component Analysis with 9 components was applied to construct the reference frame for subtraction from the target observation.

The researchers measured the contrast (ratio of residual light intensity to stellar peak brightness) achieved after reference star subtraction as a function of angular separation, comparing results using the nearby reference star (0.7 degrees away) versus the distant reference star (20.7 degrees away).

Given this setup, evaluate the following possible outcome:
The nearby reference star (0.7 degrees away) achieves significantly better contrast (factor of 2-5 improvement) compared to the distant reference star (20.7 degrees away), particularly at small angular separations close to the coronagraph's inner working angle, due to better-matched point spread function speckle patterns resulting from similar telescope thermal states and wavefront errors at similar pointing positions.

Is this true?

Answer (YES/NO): NO